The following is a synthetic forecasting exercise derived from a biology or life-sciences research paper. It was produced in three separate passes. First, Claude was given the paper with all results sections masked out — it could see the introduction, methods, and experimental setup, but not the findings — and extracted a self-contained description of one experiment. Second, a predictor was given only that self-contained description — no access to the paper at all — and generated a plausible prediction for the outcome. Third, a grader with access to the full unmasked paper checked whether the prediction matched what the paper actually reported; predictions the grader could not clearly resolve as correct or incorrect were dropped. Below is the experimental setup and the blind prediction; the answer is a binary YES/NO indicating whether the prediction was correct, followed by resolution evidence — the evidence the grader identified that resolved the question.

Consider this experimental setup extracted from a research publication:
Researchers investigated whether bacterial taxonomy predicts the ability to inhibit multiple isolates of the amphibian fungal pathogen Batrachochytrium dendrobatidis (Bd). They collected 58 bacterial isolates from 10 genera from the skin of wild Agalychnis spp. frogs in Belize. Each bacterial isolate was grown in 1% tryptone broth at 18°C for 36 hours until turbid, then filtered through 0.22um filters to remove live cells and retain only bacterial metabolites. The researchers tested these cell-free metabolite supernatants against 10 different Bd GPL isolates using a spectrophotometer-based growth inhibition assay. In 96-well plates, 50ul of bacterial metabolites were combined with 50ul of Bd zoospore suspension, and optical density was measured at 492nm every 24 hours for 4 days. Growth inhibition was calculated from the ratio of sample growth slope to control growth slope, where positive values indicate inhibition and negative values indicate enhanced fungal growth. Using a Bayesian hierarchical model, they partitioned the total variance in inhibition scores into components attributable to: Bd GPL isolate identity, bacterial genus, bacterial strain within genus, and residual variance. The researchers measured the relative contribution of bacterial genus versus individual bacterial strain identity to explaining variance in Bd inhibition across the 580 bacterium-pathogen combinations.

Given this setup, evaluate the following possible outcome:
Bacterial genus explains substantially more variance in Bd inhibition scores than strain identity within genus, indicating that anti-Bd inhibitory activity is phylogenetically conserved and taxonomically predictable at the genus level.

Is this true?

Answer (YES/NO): NO